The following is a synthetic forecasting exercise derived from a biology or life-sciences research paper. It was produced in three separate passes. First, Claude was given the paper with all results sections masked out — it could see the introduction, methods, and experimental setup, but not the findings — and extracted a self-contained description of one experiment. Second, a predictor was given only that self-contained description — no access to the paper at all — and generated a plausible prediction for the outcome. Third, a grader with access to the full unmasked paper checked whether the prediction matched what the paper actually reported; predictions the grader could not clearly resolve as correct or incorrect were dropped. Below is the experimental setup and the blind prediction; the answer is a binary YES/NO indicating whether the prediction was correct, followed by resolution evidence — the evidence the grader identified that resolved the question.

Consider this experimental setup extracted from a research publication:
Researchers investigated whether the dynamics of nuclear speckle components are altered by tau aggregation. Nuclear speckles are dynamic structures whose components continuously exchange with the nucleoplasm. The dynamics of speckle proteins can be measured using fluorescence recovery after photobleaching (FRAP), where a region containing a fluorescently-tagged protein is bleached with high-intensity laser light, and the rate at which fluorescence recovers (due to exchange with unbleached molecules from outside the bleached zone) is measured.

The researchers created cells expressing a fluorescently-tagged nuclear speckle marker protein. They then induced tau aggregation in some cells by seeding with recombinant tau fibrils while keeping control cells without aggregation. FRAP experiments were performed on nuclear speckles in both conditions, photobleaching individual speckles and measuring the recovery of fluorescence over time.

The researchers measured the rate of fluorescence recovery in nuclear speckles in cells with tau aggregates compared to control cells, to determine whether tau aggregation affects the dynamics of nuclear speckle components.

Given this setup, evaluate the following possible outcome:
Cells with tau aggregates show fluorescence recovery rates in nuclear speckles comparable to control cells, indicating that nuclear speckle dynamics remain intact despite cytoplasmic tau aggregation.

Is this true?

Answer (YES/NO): NO